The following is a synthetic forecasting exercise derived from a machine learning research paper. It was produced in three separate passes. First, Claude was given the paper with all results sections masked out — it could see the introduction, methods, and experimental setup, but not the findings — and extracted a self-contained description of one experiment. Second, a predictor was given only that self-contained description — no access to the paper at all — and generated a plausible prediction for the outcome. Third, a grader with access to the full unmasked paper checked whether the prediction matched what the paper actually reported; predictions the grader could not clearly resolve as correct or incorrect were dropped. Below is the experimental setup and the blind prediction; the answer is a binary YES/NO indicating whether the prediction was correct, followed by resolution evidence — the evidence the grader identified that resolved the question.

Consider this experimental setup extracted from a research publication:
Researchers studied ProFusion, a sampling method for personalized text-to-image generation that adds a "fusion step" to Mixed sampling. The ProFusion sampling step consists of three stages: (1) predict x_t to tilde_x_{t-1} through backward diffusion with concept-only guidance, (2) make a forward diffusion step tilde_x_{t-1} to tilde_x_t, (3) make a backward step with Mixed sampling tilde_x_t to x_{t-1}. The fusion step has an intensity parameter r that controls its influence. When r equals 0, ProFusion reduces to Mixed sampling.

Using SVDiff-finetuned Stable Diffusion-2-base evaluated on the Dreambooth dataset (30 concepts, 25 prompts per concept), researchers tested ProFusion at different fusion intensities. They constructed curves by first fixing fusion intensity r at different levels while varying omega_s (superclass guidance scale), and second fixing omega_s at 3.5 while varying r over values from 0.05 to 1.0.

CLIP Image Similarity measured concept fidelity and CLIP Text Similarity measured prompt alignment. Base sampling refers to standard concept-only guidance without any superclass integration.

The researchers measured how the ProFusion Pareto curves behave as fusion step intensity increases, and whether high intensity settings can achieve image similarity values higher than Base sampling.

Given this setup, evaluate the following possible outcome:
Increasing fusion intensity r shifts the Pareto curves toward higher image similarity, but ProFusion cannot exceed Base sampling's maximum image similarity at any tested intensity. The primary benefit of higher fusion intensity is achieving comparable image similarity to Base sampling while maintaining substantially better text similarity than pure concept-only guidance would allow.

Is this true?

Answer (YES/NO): NO